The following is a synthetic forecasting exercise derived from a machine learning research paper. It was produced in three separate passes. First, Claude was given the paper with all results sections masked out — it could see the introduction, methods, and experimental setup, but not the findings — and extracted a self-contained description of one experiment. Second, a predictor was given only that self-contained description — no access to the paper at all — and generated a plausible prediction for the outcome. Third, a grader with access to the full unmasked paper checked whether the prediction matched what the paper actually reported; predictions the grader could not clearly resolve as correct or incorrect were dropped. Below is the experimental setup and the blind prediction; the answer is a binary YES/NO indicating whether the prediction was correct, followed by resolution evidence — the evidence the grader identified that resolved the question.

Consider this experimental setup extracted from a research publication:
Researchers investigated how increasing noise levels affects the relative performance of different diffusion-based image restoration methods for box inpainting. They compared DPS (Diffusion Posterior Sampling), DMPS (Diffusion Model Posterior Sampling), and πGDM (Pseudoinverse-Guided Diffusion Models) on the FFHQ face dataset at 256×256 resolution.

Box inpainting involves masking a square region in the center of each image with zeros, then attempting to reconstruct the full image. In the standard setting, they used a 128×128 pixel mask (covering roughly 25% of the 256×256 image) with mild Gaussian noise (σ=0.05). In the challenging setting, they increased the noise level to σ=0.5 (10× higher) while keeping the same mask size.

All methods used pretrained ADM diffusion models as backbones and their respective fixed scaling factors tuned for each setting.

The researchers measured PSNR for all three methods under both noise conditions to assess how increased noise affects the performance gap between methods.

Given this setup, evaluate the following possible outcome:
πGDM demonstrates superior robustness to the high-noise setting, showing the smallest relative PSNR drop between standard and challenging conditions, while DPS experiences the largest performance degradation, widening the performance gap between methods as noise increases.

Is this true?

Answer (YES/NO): NO